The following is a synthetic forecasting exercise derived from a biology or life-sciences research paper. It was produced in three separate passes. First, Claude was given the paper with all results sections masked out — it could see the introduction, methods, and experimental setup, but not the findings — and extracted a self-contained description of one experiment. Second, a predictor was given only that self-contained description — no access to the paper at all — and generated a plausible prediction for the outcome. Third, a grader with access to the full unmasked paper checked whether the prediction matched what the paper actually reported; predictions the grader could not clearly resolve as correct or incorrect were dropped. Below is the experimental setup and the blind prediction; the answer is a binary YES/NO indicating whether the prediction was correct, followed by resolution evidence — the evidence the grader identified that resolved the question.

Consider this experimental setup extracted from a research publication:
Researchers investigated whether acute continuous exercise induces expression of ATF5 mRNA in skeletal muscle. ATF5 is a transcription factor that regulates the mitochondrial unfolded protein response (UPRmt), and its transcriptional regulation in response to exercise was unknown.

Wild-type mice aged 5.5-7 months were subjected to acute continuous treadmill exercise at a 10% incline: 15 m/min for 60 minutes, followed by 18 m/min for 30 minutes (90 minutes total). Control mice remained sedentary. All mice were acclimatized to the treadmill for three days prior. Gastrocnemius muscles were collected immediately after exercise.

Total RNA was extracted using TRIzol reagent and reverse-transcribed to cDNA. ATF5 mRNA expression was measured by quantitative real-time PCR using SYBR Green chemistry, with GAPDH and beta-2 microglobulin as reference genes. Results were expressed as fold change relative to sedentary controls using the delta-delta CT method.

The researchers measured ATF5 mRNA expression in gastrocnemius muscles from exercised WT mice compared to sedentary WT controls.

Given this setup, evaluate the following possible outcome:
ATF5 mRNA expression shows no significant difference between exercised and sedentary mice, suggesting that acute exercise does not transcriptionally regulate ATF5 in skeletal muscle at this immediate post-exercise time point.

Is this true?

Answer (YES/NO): YES